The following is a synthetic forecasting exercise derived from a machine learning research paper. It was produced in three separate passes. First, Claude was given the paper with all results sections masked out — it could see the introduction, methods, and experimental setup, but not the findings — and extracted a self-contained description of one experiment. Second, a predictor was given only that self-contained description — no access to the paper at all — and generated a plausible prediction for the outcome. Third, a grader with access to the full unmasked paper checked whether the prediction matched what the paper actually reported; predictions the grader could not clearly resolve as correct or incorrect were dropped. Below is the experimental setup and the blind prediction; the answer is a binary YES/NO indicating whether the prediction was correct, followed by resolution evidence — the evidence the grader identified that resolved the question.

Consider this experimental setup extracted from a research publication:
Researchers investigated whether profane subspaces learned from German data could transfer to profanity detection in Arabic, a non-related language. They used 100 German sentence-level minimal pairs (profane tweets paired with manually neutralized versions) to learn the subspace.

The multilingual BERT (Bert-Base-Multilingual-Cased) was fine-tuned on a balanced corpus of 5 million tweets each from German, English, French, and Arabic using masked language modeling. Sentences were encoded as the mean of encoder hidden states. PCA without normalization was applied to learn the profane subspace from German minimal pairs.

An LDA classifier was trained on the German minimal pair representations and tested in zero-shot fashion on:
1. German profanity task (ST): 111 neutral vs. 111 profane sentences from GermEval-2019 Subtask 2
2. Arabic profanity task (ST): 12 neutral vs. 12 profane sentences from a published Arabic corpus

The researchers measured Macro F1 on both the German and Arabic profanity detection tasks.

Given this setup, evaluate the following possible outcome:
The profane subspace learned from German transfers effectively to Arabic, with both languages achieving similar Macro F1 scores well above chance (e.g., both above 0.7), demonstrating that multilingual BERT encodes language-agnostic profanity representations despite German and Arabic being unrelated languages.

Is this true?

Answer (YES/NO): NO